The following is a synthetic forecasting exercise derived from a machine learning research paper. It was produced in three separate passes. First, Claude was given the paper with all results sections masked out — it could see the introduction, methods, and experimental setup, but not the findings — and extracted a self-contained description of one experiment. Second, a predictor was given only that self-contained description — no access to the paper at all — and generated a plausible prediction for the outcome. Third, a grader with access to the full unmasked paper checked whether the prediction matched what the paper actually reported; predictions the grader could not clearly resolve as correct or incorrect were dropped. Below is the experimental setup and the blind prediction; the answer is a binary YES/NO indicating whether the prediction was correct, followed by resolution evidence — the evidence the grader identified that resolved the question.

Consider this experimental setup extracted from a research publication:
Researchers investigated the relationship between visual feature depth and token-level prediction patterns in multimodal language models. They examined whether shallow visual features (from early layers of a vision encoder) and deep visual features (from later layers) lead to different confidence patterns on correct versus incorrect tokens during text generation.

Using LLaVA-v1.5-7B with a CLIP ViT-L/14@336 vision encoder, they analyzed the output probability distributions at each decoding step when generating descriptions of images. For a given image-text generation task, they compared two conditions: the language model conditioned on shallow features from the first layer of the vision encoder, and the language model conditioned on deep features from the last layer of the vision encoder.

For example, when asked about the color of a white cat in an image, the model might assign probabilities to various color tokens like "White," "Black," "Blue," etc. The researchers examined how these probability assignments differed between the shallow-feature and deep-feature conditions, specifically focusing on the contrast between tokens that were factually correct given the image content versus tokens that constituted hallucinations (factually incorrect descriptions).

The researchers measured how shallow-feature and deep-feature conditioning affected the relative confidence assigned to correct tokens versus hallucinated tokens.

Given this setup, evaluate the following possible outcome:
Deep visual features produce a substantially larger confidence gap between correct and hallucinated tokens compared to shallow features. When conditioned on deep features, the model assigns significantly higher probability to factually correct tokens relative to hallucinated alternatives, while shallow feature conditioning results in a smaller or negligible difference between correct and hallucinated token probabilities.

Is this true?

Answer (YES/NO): NO